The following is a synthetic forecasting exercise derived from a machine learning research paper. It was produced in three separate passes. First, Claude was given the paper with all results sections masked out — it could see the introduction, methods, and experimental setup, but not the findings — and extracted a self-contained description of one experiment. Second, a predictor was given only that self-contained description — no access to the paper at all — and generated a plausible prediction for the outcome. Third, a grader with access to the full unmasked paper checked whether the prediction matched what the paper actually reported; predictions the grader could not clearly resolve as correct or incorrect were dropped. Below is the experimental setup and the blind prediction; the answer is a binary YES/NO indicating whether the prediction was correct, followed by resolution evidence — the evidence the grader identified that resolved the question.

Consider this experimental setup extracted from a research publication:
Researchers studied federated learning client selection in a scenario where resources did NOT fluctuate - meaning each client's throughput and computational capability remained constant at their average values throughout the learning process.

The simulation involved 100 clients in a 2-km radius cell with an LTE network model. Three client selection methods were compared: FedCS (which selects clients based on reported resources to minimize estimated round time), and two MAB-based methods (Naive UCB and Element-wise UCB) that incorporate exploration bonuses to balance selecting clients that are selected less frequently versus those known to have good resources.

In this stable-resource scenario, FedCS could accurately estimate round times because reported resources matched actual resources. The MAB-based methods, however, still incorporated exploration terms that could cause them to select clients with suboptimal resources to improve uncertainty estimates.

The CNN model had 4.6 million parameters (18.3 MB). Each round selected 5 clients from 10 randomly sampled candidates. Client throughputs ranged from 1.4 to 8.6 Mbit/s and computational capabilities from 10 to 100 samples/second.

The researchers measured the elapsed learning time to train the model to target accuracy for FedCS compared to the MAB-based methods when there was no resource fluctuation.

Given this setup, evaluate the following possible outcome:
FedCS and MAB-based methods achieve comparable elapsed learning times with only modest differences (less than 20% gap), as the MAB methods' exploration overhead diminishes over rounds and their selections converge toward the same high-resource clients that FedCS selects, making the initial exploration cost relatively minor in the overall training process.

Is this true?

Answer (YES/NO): NO